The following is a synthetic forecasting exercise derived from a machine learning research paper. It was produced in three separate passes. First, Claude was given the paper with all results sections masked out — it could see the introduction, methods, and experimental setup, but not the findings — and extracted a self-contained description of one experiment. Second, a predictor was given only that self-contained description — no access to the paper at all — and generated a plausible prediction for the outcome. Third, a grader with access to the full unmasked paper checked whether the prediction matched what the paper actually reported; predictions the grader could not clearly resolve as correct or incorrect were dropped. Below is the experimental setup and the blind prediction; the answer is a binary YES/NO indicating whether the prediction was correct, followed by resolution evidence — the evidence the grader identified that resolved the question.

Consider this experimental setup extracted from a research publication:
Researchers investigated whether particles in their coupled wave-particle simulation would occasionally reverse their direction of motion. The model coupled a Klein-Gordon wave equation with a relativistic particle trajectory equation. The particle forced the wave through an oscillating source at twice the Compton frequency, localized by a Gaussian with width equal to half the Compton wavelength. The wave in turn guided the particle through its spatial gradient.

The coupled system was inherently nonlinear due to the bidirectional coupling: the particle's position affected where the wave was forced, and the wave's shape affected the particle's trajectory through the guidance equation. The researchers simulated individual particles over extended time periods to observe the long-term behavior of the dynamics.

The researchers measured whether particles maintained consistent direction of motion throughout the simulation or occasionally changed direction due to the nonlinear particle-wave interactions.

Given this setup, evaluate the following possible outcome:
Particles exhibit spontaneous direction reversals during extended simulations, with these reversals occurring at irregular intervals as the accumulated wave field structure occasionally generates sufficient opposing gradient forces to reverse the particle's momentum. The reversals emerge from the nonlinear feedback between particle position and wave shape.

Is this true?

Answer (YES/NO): YES